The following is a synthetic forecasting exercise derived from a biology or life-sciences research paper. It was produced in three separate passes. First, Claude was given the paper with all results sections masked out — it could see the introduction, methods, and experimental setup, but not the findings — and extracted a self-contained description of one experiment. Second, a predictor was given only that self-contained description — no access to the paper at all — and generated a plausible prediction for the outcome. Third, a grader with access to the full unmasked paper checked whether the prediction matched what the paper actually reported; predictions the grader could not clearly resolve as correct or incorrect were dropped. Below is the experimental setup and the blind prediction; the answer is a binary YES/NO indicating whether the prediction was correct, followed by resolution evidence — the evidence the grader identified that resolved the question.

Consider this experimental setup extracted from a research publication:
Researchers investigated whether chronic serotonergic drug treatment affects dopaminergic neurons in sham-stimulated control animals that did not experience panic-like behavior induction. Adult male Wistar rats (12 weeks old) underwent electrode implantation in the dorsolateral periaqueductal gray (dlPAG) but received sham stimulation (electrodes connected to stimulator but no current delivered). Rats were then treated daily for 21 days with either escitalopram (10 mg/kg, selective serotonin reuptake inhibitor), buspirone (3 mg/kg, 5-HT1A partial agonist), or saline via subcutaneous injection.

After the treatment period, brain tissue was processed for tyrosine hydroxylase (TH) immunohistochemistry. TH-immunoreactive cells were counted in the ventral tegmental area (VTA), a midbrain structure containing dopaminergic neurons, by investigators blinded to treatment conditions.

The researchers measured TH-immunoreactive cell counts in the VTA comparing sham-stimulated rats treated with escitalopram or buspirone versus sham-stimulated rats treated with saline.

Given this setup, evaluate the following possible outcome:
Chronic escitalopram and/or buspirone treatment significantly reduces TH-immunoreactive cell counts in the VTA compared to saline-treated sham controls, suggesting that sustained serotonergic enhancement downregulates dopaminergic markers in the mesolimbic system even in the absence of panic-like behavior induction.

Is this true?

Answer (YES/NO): NO